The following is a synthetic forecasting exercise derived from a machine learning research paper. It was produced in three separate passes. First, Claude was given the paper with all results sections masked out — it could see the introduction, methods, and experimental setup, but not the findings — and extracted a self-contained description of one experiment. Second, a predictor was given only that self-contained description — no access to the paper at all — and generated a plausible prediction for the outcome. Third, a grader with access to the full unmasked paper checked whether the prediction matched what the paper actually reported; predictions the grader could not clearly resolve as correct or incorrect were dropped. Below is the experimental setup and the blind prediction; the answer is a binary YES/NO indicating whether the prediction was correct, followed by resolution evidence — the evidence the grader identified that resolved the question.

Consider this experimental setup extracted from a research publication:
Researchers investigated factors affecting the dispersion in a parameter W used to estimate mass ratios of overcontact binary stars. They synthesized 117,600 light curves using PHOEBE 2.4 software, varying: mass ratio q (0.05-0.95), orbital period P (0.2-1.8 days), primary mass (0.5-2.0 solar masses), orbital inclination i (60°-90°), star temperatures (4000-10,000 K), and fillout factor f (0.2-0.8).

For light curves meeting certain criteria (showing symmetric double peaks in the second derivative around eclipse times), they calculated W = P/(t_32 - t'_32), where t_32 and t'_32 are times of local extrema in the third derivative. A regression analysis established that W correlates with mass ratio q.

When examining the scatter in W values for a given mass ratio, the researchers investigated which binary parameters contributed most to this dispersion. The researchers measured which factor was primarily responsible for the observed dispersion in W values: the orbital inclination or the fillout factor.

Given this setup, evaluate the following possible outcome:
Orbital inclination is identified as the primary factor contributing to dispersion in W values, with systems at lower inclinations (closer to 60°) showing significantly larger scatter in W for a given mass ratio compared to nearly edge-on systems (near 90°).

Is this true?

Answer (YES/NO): YES